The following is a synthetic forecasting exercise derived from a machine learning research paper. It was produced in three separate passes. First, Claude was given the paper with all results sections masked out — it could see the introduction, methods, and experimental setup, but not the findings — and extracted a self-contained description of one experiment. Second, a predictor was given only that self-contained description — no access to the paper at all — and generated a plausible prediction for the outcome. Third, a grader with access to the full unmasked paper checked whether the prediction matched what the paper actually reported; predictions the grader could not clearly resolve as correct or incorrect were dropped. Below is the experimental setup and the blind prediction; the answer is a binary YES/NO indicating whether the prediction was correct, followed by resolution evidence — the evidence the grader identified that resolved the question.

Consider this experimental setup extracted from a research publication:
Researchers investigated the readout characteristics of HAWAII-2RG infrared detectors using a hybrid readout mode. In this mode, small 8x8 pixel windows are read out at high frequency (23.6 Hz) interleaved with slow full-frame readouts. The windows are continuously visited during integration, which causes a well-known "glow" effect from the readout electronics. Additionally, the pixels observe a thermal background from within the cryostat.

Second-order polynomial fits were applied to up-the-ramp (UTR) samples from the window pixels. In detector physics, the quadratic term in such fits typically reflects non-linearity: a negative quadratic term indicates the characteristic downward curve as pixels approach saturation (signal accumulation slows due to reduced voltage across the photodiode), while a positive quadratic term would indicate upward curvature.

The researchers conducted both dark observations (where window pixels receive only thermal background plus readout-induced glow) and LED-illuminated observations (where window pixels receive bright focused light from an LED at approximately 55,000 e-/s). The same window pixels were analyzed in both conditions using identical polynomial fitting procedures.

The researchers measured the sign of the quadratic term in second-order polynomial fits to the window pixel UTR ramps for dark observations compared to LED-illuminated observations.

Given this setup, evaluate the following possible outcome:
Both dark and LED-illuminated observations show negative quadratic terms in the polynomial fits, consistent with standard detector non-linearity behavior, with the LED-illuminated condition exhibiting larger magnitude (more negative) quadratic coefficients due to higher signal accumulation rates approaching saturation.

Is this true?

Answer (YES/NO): NO